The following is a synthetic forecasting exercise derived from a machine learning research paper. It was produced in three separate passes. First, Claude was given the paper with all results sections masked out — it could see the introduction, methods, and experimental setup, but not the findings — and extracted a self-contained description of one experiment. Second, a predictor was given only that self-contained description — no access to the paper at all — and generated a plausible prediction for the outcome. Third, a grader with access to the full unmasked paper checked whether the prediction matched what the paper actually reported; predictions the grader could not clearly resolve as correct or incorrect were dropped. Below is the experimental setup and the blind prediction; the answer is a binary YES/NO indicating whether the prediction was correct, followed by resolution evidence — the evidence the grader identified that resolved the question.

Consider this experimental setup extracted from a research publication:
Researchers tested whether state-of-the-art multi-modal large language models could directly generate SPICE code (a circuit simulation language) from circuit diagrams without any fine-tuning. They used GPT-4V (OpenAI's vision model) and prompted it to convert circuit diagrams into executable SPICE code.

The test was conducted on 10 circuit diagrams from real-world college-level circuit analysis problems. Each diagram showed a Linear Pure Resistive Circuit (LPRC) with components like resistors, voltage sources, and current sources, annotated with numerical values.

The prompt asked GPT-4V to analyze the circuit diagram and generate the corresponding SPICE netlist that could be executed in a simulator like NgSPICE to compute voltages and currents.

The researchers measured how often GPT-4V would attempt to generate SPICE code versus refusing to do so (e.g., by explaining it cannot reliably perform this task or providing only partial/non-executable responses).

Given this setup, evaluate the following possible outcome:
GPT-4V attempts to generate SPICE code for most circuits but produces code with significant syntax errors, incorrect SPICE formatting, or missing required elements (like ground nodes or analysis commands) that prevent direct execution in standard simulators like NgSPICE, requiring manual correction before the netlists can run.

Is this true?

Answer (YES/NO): NO